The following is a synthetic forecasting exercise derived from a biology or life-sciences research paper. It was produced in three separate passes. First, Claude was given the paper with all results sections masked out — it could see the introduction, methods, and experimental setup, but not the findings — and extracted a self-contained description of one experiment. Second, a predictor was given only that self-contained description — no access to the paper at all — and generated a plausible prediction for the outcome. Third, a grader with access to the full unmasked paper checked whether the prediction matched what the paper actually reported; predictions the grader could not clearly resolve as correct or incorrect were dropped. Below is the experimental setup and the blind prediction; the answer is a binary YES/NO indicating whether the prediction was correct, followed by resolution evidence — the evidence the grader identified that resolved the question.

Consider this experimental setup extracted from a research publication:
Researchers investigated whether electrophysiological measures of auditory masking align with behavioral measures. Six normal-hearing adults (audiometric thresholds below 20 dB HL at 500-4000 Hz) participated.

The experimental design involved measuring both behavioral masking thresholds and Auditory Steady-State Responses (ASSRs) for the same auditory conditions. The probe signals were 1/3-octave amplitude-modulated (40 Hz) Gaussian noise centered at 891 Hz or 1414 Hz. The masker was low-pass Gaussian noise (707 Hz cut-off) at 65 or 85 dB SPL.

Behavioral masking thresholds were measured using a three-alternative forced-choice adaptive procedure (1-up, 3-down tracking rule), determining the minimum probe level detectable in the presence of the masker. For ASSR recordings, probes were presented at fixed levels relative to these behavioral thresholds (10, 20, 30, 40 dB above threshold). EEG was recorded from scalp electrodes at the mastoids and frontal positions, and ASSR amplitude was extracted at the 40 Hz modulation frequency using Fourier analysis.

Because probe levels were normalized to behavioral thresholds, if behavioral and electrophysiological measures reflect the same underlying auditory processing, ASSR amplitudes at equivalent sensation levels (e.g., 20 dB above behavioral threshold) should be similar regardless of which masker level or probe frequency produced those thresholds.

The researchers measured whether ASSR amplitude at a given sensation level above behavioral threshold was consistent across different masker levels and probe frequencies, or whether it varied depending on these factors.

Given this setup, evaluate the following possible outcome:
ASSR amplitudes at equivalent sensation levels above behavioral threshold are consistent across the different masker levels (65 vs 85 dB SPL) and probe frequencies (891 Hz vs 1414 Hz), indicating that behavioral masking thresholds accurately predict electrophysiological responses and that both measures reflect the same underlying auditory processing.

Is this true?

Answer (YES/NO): NO